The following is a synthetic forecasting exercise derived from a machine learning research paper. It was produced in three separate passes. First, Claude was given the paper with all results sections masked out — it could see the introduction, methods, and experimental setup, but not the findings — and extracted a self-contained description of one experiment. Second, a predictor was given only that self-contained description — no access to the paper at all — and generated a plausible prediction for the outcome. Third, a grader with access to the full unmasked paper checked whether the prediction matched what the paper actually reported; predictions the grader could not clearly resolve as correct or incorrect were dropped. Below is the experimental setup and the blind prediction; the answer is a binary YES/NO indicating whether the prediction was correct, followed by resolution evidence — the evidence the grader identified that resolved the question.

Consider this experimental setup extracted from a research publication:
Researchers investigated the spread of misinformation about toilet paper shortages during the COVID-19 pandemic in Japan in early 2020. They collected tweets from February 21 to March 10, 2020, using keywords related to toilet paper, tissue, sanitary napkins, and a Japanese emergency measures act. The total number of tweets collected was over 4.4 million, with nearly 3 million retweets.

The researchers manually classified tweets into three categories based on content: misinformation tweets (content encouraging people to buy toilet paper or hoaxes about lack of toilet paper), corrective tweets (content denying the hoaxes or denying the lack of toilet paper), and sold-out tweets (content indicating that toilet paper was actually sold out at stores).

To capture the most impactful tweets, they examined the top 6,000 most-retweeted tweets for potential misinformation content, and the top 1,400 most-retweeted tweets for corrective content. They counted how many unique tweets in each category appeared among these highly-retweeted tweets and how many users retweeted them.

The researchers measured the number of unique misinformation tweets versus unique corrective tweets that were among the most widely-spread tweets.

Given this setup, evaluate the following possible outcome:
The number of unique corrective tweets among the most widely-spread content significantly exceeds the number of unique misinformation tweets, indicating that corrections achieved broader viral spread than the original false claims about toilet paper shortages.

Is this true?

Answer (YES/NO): YES